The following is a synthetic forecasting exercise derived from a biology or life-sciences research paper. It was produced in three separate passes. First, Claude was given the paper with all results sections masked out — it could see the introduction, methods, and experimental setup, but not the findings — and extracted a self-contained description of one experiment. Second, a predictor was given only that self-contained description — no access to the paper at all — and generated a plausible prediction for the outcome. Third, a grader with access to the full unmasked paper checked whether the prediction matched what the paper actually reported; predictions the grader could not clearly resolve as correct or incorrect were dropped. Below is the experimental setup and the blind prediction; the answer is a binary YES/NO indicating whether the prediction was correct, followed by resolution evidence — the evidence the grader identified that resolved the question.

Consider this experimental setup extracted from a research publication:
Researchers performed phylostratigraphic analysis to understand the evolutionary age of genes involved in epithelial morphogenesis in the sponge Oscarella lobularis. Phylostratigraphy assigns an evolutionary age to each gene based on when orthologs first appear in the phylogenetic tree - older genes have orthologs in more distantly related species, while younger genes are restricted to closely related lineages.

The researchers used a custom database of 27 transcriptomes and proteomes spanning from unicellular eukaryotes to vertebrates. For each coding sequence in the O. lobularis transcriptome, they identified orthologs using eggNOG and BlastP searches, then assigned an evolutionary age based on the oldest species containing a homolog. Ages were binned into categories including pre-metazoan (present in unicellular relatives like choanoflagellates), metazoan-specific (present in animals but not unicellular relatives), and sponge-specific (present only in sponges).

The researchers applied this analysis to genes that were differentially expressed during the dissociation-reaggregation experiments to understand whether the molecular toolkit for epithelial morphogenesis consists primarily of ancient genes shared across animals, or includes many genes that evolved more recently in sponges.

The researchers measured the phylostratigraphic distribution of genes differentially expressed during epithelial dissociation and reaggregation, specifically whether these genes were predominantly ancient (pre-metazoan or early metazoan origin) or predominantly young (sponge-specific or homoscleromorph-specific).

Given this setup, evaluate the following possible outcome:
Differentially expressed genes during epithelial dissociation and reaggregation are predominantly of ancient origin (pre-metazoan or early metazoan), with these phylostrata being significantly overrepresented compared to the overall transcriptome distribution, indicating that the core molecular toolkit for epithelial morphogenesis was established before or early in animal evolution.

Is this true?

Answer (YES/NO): NO